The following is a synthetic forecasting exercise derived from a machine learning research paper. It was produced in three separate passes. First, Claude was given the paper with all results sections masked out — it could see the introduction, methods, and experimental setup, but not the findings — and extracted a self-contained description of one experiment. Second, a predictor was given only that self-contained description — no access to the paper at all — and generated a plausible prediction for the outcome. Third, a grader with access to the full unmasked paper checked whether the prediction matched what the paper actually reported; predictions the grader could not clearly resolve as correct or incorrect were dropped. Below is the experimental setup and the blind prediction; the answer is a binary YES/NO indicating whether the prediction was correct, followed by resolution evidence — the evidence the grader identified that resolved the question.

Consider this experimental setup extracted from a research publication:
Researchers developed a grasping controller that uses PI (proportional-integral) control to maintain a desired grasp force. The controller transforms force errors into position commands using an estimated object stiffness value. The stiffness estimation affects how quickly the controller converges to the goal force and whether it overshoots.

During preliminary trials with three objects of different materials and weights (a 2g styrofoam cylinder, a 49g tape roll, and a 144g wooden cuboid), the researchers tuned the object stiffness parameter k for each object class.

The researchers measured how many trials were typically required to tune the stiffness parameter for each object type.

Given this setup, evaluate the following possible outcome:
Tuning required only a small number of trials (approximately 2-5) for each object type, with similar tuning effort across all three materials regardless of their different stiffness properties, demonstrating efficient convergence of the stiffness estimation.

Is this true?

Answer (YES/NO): NO